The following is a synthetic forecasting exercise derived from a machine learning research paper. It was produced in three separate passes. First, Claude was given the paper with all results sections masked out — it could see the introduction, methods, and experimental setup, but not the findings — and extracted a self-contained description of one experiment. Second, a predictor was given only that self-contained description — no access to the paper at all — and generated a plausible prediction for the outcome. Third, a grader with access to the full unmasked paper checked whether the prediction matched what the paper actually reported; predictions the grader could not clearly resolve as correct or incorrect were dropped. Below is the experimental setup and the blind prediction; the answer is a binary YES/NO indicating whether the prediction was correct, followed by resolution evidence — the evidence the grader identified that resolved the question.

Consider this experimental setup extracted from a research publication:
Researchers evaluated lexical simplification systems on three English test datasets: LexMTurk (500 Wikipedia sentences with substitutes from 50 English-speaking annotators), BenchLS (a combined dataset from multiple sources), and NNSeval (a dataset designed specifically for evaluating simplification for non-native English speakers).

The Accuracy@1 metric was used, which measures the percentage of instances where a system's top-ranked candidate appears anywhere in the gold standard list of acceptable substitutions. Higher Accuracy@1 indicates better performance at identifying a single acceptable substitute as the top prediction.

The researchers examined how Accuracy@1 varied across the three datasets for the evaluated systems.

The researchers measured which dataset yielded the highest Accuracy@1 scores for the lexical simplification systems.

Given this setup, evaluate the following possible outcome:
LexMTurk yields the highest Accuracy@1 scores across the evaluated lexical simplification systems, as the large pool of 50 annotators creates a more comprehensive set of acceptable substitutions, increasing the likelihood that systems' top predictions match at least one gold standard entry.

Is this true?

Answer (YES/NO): YES